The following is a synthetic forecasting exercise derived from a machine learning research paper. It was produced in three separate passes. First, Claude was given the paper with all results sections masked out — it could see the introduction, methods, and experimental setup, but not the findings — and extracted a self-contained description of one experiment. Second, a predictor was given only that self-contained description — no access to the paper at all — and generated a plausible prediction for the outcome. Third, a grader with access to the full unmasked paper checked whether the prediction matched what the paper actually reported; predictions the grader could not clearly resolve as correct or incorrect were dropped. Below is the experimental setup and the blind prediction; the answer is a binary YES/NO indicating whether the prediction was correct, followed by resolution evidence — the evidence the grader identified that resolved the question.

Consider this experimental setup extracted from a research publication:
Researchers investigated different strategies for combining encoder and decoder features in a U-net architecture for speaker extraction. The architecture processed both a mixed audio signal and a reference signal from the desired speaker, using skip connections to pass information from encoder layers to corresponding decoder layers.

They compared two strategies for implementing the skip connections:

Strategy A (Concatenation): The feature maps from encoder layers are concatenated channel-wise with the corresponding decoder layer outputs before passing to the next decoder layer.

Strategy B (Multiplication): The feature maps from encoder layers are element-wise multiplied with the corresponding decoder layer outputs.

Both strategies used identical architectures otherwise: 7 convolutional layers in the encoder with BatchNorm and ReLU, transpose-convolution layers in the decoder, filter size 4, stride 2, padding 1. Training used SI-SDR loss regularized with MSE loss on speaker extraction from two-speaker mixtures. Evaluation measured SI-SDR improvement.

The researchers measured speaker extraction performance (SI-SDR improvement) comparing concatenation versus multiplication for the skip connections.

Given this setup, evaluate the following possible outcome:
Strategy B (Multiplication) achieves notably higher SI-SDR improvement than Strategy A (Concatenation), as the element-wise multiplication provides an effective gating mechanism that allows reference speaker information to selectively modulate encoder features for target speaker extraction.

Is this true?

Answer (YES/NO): NO